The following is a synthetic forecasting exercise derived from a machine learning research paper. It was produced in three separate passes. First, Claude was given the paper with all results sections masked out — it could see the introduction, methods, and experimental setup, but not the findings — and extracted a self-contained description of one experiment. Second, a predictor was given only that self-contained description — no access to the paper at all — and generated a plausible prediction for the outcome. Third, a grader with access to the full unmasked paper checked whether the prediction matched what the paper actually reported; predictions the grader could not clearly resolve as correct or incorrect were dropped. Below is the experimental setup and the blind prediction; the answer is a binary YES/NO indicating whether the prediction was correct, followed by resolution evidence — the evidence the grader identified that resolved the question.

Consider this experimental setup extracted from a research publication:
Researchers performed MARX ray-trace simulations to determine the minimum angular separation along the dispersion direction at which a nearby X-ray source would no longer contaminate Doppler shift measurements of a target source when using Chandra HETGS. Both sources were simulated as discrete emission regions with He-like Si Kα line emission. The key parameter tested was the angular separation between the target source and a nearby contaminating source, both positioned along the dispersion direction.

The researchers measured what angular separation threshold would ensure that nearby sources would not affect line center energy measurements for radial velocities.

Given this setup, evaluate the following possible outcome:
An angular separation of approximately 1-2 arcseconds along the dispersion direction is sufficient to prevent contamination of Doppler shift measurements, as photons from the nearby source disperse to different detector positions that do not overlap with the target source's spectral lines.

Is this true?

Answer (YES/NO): NO